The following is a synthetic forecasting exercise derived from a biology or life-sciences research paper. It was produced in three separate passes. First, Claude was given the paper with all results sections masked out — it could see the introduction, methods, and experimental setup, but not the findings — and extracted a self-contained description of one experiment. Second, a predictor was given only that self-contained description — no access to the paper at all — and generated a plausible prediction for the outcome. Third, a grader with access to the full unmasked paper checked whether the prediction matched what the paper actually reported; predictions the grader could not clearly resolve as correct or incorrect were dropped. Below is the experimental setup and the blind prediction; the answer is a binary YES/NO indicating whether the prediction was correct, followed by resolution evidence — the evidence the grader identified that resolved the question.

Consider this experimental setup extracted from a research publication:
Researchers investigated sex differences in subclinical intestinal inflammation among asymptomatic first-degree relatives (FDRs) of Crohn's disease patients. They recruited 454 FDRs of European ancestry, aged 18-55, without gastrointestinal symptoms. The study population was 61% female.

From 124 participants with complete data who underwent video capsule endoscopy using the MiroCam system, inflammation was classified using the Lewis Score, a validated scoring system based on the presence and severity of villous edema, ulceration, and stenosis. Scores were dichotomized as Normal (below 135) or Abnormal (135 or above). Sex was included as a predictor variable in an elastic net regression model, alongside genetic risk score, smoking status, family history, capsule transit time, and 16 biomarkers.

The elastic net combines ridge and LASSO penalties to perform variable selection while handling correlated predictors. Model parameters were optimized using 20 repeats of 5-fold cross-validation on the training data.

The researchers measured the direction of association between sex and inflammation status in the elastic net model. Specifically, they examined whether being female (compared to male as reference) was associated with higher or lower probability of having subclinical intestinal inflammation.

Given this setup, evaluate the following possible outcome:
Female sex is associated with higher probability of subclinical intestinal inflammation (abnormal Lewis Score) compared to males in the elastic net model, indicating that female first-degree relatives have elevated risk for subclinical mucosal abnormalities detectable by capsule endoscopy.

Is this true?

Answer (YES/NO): NO